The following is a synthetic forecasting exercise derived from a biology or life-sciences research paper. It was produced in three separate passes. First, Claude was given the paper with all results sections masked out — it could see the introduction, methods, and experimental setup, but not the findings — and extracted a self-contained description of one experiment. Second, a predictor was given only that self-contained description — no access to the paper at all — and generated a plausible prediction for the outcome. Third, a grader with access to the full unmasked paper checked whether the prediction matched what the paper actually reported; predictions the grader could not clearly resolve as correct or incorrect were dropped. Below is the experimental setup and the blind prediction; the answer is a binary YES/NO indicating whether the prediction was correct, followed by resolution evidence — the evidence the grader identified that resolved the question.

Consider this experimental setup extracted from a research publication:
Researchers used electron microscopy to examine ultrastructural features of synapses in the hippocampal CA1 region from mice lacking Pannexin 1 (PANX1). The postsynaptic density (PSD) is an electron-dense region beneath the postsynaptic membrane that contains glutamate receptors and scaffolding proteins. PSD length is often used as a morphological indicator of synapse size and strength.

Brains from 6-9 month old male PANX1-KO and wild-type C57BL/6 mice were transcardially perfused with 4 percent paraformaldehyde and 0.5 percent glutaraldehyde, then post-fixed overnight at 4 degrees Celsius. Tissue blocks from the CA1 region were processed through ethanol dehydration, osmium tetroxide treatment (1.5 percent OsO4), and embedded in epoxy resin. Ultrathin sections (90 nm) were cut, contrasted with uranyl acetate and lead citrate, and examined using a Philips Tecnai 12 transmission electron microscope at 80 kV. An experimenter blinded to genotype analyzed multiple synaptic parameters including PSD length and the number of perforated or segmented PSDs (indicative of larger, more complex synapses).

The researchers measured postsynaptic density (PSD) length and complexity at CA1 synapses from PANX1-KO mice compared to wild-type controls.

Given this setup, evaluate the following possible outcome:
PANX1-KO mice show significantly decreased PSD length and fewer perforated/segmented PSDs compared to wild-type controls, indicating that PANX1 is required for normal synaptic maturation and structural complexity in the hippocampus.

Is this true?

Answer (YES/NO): NO